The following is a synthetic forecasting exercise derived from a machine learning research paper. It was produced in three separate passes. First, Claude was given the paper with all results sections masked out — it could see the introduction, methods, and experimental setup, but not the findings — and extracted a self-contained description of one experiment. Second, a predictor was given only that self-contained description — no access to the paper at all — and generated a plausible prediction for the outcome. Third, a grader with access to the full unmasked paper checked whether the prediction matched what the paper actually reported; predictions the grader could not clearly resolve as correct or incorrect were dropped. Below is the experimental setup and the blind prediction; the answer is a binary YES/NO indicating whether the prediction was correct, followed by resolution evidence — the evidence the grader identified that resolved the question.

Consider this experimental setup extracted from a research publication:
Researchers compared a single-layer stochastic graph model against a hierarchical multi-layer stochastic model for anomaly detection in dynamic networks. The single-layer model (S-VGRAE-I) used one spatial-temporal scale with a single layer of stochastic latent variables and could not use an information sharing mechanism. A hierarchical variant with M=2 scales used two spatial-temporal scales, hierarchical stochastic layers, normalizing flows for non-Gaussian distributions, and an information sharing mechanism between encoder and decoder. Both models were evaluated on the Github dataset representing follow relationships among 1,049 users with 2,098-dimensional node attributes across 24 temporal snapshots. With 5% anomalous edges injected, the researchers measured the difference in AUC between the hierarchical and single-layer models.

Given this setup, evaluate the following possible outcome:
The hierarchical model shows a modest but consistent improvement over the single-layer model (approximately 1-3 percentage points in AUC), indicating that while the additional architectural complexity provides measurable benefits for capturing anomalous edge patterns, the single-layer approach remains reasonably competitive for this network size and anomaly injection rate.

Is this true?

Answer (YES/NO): YES